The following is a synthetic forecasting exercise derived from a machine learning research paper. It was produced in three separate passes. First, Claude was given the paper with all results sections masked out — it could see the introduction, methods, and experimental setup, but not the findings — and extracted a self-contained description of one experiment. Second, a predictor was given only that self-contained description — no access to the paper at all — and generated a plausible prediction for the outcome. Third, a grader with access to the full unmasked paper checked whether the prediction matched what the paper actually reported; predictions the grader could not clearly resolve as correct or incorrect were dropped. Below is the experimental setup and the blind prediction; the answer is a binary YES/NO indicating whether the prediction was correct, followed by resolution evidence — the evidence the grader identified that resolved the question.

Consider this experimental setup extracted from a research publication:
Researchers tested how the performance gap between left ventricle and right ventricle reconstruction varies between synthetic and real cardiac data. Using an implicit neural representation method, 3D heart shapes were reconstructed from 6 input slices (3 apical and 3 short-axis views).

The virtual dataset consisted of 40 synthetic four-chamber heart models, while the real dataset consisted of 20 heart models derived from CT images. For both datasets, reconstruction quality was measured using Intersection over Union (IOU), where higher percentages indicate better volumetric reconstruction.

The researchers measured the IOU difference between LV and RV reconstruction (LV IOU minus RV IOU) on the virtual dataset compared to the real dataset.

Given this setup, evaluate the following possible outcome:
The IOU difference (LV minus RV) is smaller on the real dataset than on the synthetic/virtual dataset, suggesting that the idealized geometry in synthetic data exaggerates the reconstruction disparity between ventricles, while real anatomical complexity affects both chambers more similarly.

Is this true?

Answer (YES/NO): NO